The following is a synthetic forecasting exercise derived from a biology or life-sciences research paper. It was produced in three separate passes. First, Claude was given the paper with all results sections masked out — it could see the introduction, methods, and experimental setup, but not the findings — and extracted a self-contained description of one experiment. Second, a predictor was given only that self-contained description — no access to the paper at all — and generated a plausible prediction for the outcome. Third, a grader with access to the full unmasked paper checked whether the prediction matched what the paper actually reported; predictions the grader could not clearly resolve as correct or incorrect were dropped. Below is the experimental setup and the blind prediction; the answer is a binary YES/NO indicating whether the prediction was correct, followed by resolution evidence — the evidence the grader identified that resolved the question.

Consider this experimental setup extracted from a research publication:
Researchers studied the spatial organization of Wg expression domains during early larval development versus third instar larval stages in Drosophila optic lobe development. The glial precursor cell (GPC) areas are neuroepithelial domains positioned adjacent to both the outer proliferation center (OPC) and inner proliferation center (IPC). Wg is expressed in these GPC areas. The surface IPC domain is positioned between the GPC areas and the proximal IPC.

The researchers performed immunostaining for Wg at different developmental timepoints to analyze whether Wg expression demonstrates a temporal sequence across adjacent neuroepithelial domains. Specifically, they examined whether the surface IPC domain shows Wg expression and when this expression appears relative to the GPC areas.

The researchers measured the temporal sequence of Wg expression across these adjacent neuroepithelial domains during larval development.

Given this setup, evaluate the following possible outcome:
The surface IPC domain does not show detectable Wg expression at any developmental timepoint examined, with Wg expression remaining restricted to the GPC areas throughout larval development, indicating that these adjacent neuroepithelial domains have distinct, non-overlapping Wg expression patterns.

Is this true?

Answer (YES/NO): NO